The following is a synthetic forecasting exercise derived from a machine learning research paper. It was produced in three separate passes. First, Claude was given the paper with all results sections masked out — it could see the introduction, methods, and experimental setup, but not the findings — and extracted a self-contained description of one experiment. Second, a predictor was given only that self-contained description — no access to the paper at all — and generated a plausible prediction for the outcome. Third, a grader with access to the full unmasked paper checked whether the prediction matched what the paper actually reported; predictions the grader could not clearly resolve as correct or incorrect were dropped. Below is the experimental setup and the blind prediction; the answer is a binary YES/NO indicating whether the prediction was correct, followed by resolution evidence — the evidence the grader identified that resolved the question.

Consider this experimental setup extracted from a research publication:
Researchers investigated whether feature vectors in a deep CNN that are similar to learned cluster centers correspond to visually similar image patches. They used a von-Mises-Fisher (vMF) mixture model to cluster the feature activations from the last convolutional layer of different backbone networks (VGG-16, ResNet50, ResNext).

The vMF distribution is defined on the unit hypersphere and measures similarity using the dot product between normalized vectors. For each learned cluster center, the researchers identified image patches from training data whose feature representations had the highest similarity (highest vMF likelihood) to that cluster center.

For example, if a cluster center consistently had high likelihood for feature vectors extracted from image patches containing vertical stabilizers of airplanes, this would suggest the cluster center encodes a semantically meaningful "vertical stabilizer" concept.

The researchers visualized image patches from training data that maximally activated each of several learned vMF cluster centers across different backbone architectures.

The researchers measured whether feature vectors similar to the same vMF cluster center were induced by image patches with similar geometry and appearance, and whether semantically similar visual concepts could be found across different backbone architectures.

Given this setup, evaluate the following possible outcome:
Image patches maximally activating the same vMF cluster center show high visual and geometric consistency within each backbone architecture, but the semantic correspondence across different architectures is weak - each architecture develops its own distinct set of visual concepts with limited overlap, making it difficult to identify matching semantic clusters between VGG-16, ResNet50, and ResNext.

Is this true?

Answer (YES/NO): NO